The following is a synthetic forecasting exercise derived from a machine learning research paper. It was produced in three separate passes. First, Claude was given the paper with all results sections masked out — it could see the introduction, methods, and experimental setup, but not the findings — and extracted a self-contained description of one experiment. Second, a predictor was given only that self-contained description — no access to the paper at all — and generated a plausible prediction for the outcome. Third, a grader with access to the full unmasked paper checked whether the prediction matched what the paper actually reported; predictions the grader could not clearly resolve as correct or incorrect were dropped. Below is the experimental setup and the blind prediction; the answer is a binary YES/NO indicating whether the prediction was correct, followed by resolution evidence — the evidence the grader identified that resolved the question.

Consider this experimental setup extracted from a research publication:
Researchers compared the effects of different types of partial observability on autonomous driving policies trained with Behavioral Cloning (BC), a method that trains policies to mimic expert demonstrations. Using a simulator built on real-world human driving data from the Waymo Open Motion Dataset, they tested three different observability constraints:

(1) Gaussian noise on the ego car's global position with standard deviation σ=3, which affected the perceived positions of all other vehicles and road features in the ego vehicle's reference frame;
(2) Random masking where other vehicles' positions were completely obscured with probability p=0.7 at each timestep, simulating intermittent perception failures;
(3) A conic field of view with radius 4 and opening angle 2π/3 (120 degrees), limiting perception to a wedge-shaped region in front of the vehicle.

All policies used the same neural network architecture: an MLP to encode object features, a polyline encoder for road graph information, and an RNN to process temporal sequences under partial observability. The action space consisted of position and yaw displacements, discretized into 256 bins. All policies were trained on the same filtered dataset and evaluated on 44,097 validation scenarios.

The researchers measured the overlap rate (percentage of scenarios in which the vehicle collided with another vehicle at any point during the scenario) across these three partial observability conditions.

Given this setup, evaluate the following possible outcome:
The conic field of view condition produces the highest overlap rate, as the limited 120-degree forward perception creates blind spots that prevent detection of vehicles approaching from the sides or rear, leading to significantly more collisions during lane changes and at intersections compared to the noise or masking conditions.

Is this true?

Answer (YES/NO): YES